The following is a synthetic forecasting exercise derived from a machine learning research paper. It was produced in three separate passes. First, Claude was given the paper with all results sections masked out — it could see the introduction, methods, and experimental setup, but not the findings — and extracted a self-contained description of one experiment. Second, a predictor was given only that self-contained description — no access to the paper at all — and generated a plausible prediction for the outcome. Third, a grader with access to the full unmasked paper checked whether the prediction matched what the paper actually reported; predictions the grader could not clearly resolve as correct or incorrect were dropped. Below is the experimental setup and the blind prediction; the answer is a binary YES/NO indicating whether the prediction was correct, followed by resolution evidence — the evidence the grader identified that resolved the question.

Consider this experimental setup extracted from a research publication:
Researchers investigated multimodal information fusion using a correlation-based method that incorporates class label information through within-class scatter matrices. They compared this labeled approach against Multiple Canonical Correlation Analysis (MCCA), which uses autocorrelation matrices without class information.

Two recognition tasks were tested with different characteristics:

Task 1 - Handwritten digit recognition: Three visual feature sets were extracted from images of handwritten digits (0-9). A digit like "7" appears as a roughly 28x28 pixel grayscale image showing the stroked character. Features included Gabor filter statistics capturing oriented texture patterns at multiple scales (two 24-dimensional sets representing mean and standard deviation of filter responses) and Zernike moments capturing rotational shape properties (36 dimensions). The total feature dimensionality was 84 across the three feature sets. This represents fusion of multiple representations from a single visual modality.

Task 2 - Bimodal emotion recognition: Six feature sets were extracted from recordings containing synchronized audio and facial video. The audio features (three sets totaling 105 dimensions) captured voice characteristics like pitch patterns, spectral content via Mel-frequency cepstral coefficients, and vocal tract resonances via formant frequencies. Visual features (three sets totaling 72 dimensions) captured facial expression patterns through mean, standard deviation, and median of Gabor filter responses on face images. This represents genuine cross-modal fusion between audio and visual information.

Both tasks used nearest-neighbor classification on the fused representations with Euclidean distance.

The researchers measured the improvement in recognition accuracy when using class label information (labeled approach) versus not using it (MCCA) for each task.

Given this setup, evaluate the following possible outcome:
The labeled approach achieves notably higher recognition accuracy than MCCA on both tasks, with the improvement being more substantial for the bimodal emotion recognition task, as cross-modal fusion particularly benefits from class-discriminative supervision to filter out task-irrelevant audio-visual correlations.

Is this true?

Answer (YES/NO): YES